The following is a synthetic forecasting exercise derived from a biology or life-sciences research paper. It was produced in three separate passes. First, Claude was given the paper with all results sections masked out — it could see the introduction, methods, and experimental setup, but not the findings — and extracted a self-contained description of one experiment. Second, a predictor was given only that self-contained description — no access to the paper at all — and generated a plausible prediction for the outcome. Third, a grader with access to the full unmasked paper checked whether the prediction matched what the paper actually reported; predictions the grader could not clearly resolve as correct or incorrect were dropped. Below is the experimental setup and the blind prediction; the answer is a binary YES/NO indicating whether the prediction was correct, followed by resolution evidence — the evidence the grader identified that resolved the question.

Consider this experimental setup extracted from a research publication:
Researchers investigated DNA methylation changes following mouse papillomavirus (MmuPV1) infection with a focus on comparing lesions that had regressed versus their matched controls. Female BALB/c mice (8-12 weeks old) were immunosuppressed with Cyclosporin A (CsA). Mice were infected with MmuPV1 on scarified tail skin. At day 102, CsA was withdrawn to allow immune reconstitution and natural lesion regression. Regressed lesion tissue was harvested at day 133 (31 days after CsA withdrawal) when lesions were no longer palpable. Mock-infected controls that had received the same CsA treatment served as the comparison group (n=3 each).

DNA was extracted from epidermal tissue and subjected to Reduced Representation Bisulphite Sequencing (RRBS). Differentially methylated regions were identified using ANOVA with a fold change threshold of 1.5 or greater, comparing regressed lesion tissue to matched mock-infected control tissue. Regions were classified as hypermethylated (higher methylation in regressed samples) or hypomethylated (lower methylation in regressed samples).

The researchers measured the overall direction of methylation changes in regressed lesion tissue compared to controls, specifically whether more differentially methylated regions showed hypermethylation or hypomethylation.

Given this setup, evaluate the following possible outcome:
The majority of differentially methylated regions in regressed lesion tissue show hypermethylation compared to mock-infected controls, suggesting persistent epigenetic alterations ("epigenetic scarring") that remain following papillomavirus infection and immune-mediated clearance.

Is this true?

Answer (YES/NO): YES